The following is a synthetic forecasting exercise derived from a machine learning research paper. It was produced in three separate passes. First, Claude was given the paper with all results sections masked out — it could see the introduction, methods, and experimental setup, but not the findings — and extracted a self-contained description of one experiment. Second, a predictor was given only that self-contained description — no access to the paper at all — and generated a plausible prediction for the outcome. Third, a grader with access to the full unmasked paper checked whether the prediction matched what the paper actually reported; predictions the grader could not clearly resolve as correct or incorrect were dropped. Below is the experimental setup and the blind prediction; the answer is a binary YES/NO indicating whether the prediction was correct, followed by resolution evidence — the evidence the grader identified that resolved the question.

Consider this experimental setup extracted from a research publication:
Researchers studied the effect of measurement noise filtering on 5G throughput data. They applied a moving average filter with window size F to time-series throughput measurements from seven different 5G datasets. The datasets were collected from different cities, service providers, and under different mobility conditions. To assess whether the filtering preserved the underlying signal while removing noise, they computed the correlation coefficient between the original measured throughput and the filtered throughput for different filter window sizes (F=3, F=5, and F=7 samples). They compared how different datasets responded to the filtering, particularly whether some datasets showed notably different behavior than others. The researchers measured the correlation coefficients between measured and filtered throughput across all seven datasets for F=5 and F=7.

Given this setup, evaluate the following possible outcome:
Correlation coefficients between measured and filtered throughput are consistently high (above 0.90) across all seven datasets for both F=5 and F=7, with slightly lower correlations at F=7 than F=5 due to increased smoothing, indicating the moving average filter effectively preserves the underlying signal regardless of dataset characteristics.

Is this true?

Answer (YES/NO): NO